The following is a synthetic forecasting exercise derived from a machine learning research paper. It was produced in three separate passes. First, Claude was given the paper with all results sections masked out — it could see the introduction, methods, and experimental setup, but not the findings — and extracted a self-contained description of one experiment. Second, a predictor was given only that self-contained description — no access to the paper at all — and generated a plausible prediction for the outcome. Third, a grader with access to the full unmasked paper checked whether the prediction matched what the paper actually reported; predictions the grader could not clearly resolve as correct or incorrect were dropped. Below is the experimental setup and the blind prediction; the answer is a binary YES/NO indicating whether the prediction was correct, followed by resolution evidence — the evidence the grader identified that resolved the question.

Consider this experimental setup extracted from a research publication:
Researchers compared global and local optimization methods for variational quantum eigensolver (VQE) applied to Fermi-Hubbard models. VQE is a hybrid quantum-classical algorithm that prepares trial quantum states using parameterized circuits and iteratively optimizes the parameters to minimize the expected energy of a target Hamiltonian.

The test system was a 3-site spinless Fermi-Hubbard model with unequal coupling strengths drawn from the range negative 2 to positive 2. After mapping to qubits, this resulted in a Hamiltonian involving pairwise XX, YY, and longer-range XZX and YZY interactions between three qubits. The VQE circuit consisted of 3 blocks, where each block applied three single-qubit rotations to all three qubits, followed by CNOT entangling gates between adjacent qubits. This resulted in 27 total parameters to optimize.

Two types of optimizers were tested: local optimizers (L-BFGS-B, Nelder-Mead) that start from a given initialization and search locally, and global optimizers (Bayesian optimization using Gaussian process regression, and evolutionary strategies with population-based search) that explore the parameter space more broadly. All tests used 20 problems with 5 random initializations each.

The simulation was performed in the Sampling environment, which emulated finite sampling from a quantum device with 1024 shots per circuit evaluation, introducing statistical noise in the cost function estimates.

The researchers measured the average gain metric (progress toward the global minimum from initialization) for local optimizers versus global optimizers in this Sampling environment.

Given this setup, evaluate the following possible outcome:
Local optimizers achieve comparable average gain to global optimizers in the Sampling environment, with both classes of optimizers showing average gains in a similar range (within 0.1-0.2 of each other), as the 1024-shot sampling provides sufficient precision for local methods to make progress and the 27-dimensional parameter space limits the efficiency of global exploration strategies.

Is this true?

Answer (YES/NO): NO